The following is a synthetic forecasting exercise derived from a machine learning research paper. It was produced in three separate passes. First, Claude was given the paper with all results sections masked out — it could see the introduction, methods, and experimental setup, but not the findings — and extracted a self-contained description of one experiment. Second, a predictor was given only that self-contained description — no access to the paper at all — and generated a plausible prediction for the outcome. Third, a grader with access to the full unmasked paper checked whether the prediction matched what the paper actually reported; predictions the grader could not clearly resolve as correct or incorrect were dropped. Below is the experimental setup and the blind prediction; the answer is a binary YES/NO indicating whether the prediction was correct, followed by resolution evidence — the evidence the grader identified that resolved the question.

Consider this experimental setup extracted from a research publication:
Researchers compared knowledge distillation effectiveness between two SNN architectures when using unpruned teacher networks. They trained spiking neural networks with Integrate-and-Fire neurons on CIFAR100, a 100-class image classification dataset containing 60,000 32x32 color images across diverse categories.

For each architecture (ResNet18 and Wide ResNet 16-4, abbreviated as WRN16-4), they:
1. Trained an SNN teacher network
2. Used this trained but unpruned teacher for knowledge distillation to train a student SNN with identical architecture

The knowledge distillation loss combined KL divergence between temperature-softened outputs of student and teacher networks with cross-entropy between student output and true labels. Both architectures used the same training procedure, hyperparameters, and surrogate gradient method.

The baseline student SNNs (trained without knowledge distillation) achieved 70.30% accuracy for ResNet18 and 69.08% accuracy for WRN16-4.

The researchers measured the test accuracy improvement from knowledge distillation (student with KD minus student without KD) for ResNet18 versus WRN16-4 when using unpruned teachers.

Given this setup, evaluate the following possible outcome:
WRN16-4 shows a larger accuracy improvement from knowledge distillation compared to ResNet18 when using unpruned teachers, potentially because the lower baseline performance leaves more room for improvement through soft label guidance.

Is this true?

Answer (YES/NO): NO